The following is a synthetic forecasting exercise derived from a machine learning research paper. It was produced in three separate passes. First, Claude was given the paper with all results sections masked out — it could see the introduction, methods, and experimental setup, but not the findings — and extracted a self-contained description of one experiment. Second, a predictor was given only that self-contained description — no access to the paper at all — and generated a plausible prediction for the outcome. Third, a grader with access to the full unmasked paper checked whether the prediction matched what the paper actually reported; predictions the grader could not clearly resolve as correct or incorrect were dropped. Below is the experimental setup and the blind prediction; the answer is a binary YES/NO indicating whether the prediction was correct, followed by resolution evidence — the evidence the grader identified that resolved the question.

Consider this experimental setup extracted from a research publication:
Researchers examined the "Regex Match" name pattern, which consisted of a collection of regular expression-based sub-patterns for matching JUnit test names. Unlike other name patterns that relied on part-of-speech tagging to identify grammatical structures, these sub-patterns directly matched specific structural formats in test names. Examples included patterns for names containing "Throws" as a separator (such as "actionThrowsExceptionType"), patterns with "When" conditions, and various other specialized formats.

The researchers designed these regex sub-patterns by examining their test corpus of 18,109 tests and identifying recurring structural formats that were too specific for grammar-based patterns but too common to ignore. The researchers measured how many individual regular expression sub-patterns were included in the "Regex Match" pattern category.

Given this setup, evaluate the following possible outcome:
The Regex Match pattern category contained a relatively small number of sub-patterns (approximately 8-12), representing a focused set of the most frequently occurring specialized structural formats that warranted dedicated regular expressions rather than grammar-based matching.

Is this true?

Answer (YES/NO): NO